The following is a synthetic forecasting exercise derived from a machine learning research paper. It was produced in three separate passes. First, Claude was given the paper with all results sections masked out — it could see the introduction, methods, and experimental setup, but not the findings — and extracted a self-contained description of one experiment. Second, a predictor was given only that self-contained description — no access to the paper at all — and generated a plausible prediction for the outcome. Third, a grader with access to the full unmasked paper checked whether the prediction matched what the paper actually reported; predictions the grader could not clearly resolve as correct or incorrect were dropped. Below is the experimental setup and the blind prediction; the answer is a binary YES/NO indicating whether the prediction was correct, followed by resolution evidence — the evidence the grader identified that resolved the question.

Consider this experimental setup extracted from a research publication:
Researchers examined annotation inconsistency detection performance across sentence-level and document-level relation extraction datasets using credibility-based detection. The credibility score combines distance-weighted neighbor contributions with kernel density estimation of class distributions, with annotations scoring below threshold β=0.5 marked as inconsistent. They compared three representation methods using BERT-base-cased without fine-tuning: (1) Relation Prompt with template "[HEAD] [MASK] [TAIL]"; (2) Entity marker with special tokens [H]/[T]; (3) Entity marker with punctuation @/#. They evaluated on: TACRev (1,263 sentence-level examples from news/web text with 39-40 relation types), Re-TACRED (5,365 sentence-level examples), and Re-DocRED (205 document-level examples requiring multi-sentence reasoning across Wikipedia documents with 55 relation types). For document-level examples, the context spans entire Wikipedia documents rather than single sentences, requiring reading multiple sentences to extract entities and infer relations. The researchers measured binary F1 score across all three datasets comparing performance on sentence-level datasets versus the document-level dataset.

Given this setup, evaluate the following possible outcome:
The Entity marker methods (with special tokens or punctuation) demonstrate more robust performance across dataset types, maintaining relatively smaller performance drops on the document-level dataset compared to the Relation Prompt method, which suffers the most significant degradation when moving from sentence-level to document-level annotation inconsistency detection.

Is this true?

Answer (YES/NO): YES